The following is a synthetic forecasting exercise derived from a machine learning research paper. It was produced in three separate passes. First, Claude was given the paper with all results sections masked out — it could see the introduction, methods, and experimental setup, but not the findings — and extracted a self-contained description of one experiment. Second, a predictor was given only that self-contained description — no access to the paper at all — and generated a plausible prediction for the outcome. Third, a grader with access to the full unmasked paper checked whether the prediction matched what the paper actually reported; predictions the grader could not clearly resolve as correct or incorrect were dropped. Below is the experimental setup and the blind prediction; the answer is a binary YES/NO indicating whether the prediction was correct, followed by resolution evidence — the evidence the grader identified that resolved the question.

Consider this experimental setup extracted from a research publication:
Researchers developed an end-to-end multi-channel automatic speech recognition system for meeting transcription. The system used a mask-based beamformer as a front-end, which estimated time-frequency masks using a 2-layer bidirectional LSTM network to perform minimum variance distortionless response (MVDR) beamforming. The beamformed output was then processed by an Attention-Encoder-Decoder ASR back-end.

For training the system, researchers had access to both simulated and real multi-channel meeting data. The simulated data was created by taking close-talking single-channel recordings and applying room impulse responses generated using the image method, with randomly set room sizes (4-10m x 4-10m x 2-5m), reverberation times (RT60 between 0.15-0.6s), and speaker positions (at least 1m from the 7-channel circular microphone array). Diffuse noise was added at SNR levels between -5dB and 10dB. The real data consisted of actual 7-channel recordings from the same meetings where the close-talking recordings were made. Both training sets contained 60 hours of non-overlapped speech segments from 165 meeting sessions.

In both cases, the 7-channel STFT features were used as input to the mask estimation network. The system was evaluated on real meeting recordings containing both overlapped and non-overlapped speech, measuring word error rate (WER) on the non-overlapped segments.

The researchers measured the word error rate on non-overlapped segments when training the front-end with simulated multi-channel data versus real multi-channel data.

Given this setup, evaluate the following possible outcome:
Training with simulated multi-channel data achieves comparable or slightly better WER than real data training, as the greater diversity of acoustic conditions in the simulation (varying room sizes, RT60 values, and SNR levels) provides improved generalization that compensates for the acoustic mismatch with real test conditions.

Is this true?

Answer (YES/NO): NO